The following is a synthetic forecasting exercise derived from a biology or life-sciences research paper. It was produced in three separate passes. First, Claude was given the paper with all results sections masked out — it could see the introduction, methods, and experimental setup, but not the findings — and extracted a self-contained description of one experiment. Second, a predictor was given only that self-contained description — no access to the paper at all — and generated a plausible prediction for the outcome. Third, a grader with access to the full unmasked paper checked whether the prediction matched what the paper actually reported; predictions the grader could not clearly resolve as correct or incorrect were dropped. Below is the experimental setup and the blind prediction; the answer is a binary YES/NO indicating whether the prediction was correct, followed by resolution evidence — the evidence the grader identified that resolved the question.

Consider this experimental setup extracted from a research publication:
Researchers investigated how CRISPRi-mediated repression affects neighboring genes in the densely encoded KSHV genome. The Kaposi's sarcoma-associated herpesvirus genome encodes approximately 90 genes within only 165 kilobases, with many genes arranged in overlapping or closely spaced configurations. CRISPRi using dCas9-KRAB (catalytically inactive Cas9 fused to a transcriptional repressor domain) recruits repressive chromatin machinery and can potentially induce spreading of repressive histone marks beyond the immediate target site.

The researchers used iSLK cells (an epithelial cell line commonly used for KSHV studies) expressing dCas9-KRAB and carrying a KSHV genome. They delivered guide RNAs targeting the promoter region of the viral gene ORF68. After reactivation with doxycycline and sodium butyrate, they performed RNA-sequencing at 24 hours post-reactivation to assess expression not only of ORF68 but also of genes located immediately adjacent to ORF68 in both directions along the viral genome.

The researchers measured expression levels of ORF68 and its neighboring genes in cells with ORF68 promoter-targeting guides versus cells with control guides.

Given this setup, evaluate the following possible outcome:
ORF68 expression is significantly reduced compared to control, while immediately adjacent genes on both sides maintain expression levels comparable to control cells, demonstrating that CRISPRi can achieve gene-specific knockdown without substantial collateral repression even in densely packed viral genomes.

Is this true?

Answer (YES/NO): NO